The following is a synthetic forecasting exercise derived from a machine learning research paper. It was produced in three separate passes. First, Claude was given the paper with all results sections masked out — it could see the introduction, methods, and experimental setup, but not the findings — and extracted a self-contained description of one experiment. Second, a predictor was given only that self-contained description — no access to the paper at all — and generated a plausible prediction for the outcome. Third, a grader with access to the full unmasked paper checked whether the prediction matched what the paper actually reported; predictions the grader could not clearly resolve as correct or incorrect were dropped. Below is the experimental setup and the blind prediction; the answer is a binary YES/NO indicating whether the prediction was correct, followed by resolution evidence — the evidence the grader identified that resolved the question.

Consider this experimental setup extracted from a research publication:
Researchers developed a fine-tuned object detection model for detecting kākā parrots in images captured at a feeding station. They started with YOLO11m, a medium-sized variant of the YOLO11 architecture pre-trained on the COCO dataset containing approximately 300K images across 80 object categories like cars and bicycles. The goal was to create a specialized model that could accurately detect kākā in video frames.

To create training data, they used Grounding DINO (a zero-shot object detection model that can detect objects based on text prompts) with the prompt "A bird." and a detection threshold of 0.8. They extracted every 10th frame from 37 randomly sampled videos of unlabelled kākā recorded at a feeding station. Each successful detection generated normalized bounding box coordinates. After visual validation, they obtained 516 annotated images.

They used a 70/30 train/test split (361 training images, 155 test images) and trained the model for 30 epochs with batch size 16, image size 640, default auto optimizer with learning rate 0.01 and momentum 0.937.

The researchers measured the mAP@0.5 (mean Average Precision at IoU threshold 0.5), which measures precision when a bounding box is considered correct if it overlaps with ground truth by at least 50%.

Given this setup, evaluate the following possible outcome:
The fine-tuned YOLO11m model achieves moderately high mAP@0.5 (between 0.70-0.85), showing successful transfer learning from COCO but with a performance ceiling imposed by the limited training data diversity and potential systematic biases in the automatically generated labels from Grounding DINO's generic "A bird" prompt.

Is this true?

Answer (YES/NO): NO